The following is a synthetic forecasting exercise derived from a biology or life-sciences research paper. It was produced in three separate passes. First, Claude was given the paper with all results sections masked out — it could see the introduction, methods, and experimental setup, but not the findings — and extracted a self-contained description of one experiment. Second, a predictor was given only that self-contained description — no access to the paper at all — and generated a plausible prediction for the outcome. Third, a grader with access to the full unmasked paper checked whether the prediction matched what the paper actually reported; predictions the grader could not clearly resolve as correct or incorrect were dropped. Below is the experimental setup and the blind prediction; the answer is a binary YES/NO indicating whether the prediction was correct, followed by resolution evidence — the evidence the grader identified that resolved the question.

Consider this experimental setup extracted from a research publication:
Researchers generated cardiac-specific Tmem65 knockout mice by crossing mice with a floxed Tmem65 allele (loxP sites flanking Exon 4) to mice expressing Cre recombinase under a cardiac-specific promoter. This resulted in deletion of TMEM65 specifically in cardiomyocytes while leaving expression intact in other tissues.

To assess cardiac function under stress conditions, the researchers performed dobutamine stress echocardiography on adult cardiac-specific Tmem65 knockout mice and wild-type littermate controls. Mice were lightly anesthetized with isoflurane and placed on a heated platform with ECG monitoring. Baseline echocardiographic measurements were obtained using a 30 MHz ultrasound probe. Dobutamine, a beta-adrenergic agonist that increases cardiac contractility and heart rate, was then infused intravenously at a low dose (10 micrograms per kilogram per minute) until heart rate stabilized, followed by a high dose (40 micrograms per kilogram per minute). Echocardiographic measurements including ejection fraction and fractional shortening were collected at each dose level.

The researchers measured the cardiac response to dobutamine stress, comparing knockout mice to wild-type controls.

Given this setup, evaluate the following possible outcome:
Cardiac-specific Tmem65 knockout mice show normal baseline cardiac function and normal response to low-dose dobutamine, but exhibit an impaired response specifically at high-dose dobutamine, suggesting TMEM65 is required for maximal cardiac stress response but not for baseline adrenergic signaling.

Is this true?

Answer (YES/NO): YES